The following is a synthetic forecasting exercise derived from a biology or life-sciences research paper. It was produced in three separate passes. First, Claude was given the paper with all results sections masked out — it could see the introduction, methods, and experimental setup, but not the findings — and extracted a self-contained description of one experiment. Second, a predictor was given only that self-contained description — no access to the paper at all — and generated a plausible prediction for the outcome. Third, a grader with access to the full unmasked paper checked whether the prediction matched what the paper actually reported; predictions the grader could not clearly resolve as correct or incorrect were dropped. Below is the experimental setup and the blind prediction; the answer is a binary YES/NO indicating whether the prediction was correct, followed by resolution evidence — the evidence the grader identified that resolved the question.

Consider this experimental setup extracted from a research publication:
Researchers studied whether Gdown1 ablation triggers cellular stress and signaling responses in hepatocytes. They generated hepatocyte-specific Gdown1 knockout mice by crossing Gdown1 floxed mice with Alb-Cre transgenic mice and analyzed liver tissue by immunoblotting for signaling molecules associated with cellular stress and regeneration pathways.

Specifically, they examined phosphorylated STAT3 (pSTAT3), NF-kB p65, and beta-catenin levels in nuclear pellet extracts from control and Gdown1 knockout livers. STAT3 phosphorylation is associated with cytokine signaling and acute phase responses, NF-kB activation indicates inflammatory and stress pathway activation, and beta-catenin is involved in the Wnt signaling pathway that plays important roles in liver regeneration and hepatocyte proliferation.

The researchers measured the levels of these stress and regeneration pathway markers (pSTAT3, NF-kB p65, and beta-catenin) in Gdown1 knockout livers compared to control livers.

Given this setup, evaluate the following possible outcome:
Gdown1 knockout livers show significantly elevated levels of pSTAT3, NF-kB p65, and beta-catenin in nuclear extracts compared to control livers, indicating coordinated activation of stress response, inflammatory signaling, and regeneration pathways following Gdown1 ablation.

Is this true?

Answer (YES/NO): NO